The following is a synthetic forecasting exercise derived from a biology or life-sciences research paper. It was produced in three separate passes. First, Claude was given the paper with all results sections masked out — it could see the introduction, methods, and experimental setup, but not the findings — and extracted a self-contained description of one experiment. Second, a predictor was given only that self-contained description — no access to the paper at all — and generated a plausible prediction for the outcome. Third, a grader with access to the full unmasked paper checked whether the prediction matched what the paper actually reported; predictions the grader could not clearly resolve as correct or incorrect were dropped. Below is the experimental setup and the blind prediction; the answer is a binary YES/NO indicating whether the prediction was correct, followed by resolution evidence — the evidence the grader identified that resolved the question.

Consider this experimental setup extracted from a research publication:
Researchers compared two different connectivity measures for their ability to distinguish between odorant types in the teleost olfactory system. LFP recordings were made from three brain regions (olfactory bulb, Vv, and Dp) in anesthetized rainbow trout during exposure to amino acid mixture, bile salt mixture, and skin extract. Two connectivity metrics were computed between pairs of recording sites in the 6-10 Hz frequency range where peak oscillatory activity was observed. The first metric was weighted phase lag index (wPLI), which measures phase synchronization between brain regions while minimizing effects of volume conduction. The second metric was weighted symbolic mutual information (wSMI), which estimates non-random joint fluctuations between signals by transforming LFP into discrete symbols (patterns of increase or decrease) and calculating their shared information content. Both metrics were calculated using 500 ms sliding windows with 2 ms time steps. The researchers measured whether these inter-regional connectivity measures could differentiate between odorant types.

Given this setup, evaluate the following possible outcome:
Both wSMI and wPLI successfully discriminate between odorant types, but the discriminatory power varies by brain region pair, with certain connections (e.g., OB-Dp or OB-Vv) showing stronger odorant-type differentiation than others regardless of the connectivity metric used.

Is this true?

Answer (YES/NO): NO